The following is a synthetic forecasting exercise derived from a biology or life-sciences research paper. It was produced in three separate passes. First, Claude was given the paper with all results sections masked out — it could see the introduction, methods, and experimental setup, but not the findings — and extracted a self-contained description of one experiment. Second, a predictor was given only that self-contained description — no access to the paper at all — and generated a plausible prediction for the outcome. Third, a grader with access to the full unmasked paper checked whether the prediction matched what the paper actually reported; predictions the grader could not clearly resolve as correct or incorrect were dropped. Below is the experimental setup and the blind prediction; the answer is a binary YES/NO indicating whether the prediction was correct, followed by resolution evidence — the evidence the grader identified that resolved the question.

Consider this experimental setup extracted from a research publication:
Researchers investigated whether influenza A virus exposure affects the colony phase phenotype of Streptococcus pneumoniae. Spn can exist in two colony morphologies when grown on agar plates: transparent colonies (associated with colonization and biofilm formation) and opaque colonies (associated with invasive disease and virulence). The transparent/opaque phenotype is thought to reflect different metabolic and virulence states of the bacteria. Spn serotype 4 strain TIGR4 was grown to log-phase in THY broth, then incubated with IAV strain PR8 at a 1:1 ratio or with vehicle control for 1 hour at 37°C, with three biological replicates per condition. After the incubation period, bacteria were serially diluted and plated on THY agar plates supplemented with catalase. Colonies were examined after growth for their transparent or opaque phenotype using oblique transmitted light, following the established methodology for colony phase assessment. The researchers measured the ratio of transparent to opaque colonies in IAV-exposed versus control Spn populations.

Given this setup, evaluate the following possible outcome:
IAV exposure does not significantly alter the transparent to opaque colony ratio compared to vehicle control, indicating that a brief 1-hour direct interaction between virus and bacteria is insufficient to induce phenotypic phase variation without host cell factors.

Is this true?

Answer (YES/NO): NO